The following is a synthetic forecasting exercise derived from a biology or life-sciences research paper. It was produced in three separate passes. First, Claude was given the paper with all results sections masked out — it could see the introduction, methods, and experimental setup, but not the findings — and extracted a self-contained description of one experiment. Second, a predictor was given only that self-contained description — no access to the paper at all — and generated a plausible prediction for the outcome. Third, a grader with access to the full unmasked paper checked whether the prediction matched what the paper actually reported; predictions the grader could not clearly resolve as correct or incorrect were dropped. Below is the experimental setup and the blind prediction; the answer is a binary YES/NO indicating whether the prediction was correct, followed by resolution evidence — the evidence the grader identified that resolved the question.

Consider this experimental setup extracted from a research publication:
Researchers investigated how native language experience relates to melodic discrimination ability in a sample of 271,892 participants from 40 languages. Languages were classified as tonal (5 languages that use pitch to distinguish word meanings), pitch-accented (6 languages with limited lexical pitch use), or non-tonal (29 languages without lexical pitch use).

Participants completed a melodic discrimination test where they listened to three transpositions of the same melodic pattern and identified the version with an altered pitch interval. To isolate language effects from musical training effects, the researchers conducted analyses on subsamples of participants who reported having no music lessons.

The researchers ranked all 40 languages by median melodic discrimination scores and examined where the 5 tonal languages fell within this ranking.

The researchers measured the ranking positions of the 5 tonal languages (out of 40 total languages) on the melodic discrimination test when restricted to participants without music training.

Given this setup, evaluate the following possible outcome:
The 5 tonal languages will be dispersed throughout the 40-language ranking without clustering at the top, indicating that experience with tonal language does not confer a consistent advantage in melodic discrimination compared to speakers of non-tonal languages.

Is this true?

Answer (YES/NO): NO